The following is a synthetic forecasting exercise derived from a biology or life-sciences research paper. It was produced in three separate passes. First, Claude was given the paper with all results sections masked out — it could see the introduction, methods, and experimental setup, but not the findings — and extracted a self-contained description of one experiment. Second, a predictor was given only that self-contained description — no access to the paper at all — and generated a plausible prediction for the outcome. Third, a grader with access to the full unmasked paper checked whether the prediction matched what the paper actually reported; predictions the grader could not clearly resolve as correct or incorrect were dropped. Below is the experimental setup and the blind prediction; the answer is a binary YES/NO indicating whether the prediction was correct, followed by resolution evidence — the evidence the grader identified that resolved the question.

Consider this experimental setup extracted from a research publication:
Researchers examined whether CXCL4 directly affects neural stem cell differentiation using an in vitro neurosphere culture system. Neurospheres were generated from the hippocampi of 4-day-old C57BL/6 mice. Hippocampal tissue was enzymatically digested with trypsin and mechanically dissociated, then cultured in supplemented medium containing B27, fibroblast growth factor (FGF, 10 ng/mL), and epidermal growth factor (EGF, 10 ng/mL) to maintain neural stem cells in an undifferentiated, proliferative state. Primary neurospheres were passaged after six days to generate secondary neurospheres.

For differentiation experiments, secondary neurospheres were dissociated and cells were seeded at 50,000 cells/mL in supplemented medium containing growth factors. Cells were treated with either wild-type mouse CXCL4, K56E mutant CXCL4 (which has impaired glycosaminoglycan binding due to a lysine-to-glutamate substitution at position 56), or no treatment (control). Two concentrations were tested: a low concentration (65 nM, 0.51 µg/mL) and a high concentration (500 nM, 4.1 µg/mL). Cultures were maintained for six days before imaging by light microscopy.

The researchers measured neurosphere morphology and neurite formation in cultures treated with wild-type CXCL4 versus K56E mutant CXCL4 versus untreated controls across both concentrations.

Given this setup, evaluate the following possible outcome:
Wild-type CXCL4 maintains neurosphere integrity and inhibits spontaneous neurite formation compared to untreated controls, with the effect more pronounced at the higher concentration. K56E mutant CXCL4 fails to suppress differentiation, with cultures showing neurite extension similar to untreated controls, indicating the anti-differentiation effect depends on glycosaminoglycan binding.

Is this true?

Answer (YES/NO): NO